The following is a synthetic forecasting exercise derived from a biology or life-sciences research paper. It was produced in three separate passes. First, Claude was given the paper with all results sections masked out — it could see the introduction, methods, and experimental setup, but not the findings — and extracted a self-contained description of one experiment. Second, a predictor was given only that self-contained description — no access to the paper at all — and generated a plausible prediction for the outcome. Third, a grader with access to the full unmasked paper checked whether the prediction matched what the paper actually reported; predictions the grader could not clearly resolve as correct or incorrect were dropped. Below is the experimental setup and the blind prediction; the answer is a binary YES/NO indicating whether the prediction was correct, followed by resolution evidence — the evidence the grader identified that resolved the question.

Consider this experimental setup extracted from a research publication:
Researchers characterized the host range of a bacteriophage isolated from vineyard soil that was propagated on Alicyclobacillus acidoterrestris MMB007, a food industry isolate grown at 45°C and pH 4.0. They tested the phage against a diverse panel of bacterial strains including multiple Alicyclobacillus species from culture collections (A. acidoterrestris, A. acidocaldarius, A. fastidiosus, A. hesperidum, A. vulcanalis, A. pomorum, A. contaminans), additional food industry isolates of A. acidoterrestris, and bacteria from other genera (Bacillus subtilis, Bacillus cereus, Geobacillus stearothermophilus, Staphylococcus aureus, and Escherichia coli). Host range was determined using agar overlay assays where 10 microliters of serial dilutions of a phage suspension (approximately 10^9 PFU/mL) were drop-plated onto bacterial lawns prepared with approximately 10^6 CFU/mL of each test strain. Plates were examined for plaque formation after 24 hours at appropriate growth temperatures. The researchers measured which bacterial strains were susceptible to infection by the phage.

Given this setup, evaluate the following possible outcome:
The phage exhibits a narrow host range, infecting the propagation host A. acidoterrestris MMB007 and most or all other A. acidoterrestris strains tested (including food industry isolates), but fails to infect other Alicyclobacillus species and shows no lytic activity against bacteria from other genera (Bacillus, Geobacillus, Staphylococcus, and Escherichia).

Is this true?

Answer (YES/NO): NO